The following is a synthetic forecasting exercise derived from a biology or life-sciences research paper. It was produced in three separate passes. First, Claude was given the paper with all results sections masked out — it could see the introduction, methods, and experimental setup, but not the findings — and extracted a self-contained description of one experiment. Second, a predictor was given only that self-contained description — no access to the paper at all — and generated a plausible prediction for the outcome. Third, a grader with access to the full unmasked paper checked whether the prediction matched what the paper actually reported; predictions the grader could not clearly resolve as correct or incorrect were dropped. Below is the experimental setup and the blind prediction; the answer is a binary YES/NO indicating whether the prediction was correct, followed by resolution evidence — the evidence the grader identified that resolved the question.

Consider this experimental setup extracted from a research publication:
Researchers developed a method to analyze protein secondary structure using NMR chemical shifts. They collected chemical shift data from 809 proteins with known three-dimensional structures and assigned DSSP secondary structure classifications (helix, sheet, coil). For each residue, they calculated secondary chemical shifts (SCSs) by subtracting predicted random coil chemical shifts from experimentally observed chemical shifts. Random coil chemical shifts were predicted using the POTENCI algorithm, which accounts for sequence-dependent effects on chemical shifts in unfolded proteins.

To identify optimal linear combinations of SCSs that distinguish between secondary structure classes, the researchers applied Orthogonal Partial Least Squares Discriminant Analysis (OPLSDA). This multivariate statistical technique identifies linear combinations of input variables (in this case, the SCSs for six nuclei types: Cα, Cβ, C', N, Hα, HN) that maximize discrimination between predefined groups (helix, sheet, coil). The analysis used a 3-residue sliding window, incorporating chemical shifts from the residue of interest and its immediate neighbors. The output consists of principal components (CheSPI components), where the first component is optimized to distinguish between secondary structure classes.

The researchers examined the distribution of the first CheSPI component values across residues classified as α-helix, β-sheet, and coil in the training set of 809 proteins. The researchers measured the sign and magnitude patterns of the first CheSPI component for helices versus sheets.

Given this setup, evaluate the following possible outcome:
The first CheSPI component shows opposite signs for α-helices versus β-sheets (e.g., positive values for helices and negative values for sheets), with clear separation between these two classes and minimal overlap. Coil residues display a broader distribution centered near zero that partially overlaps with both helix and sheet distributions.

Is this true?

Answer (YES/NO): YES